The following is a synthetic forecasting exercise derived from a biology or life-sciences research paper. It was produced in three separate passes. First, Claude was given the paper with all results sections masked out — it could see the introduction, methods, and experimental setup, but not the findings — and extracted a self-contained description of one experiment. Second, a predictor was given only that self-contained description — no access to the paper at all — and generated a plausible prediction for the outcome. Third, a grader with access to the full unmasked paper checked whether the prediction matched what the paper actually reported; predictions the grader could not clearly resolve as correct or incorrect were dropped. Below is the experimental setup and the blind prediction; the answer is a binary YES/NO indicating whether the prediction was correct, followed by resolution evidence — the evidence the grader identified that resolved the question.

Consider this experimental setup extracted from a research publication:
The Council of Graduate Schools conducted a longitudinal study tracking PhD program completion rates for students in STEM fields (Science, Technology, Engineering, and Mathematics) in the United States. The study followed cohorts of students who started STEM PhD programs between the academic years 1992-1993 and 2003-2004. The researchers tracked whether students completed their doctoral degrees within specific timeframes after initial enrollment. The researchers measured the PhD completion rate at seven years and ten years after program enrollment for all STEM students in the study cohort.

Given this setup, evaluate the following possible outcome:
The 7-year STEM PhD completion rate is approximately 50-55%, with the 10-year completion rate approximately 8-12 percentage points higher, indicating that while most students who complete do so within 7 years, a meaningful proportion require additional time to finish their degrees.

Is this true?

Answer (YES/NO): NO